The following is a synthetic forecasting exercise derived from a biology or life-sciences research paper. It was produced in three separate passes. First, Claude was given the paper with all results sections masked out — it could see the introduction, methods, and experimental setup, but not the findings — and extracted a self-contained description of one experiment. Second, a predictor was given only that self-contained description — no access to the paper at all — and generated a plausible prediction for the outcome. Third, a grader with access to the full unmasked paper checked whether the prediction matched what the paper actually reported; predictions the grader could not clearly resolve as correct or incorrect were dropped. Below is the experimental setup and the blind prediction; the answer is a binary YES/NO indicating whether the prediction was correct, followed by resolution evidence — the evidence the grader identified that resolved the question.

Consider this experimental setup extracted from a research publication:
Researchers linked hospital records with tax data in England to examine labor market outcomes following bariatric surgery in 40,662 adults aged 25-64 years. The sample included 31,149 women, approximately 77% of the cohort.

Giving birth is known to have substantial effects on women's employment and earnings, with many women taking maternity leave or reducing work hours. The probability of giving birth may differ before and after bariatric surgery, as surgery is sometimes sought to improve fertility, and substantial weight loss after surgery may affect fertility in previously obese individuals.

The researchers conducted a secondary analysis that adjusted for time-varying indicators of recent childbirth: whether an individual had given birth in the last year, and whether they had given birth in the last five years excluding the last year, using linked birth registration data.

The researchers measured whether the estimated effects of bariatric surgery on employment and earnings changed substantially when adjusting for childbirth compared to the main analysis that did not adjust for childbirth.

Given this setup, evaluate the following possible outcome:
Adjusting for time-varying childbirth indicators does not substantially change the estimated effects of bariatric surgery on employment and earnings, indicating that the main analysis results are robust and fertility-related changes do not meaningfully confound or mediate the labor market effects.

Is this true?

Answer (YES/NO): YES